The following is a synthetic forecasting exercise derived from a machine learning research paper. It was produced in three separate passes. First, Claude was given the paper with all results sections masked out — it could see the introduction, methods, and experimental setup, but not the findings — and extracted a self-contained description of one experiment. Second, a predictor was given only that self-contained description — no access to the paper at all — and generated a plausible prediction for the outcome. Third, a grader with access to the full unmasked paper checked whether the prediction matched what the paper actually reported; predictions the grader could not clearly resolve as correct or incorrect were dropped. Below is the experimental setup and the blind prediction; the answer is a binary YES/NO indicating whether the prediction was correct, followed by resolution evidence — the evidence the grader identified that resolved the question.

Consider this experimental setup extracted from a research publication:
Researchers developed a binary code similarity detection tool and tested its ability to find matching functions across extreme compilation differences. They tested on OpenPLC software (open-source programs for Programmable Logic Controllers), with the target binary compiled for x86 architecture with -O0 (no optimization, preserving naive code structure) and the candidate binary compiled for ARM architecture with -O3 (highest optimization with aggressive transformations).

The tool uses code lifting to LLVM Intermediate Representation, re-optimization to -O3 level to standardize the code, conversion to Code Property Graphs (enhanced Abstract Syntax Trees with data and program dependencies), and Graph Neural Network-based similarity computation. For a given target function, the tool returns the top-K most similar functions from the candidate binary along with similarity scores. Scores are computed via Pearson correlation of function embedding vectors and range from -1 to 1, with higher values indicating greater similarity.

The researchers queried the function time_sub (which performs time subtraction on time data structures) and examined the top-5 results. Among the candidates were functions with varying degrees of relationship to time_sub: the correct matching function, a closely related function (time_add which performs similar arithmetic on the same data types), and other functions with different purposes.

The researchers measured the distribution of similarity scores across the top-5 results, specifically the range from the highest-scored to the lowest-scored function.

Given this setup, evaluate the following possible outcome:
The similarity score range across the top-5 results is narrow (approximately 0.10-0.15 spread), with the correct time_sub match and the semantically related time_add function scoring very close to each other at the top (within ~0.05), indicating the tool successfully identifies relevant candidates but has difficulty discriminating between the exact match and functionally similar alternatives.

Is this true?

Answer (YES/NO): YES